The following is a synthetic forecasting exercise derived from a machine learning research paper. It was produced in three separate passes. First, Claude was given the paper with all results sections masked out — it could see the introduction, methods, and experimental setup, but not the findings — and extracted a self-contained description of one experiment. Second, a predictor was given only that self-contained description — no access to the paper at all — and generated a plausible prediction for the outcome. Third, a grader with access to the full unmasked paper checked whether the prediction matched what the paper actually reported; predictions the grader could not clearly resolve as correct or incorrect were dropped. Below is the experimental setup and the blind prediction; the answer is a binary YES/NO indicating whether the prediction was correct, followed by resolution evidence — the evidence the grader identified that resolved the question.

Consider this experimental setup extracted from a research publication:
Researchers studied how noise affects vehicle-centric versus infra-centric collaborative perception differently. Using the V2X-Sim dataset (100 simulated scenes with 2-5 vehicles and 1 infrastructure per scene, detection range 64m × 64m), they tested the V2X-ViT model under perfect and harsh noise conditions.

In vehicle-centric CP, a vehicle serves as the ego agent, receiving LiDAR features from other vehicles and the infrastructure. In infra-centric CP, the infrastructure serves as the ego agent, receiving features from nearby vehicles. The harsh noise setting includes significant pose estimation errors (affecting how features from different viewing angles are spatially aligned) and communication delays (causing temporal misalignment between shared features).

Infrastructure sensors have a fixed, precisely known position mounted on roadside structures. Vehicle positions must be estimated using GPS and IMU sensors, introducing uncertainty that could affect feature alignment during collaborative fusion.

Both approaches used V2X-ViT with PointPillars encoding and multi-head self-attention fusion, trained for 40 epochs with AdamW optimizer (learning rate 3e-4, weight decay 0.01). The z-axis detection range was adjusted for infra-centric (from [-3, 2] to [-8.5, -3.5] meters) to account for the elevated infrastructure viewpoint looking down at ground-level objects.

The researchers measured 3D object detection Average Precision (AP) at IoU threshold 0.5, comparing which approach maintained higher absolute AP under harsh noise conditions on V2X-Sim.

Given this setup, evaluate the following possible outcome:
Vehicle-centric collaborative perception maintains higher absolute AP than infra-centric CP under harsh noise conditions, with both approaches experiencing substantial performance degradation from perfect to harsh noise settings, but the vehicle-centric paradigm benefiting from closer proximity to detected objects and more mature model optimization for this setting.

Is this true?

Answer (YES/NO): NO